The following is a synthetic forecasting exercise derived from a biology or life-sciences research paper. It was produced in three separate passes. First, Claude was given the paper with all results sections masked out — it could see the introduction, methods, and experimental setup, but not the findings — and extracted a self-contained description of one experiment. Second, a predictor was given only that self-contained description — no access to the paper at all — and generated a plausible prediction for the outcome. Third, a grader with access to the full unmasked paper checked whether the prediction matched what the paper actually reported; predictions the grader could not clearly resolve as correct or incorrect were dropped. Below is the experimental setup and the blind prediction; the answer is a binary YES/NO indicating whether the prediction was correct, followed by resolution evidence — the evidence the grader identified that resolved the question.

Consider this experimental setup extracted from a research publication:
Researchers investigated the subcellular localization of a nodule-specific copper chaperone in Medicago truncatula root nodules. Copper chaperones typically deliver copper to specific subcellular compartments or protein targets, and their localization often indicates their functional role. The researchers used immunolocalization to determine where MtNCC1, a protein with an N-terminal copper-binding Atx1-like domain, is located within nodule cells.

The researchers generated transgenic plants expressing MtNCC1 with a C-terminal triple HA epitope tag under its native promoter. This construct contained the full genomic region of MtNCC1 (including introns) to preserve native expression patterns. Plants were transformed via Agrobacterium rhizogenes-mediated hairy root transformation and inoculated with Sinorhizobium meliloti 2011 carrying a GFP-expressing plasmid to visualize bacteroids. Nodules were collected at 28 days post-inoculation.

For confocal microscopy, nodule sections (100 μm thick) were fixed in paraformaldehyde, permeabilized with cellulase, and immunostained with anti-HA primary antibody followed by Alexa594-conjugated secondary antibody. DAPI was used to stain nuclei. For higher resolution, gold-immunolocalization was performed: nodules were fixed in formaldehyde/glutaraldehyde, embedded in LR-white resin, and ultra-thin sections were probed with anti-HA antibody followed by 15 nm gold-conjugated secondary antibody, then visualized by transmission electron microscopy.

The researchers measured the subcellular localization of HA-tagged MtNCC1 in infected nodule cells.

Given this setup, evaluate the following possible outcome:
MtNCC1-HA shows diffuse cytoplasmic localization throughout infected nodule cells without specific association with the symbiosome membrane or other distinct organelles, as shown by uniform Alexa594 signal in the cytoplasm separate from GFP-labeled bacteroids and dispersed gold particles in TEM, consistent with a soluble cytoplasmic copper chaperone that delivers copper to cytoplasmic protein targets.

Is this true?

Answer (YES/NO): NO